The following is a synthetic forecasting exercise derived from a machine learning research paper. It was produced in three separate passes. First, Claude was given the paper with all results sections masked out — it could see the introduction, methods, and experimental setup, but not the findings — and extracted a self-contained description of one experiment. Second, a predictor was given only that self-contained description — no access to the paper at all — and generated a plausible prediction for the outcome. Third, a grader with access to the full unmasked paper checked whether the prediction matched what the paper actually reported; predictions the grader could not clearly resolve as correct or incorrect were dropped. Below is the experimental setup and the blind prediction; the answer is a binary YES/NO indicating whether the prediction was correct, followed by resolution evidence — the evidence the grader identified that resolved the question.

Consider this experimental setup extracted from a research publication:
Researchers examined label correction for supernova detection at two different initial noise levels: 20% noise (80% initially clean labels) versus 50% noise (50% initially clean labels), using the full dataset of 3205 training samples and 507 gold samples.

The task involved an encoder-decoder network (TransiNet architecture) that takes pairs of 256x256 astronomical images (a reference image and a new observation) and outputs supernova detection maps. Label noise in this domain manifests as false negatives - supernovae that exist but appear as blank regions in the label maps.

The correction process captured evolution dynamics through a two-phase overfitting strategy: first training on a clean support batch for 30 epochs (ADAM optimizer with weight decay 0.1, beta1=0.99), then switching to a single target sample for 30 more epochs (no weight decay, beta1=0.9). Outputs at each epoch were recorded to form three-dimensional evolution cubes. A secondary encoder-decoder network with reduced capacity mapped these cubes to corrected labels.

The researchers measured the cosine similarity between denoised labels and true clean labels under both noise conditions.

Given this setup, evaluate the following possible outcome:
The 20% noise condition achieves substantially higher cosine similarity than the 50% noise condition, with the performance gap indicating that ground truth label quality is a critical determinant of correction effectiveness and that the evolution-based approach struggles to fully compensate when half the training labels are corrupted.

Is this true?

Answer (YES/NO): YES